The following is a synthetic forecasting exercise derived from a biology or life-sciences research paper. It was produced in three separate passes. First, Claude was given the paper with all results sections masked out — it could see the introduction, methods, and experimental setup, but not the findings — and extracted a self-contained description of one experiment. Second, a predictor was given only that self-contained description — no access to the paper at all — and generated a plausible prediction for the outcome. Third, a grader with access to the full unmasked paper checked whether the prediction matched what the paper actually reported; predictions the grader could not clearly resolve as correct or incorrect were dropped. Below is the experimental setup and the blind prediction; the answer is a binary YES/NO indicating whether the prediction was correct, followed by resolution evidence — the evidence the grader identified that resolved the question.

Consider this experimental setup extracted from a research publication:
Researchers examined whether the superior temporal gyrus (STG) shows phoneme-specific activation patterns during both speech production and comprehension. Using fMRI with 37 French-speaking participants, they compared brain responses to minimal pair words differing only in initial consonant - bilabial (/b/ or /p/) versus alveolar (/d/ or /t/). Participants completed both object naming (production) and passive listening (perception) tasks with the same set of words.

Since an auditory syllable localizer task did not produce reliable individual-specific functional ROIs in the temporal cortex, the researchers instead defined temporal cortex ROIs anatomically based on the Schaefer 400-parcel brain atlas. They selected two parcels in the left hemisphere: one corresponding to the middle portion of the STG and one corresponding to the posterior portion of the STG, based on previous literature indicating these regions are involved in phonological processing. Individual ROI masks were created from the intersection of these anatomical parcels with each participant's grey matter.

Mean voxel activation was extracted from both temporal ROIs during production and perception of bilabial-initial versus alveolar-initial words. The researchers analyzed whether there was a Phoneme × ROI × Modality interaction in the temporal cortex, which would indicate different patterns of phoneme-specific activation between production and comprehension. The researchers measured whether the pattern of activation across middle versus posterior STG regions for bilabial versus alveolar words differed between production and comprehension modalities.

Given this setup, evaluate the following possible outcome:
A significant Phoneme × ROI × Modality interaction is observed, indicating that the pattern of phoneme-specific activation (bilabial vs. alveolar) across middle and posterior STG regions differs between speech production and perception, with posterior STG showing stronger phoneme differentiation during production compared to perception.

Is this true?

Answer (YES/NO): NO